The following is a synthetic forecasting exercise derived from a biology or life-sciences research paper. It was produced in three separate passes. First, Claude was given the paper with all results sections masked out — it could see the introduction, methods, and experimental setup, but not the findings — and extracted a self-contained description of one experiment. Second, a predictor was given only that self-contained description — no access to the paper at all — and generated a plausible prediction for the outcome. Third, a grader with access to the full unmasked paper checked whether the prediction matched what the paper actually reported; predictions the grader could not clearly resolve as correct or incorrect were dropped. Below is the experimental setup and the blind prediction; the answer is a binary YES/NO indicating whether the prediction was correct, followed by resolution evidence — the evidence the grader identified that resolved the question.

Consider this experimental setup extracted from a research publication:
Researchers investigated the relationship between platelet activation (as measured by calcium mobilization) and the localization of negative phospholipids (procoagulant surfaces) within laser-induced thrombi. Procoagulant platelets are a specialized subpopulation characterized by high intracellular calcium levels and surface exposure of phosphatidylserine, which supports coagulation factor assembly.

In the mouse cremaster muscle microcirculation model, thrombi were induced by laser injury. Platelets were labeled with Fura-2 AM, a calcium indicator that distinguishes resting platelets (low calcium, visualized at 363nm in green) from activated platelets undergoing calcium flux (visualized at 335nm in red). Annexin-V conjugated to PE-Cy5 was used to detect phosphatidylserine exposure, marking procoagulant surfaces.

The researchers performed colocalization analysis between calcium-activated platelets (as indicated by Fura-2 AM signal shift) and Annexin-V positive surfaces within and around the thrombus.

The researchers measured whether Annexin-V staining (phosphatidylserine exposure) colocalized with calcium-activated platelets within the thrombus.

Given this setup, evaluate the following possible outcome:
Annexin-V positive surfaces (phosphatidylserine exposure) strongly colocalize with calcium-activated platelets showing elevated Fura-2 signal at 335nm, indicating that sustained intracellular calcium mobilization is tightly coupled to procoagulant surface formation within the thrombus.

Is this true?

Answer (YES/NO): NO